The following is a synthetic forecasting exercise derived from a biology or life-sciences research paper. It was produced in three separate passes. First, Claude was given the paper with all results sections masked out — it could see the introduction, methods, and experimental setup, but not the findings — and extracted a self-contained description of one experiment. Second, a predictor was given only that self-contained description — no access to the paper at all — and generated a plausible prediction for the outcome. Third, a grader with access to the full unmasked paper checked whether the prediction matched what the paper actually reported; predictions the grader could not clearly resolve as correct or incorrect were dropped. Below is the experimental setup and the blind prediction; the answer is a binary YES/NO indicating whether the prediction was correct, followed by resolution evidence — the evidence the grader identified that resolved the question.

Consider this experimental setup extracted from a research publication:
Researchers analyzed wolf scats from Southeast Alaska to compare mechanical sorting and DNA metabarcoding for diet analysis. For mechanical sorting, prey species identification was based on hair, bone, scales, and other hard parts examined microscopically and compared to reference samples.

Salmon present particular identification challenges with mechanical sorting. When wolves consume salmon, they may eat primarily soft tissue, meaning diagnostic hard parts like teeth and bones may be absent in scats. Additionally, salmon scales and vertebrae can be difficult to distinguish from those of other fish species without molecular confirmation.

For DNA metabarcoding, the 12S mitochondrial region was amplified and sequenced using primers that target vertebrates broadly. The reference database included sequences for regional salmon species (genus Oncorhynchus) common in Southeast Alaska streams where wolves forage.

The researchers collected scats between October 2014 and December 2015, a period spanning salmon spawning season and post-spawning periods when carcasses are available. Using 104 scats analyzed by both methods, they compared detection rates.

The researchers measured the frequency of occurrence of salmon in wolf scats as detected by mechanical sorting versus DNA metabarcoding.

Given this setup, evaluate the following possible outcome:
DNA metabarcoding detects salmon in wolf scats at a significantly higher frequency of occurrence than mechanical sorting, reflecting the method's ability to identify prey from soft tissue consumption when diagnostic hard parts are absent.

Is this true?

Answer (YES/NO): YES